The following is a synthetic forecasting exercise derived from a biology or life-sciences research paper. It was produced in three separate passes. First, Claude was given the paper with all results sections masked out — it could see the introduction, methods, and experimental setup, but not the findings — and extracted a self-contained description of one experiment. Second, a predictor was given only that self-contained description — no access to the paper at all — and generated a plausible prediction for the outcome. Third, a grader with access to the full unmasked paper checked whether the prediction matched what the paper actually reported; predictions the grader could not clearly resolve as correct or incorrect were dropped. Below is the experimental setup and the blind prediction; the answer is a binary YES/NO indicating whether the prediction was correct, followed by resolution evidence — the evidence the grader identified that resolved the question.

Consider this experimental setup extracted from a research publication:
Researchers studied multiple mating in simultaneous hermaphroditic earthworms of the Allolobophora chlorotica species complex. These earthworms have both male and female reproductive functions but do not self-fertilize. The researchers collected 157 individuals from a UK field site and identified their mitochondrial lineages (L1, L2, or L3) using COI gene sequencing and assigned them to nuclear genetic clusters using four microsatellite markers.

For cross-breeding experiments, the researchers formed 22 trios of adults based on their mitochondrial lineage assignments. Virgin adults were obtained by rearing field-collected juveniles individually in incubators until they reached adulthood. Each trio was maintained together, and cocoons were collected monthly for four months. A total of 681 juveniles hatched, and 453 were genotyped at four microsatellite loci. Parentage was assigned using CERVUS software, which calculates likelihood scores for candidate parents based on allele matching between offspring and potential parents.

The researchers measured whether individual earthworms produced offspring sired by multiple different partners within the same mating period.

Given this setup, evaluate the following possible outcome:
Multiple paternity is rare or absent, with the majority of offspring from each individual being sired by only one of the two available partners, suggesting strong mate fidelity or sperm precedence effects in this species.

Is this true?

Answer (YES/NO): NO